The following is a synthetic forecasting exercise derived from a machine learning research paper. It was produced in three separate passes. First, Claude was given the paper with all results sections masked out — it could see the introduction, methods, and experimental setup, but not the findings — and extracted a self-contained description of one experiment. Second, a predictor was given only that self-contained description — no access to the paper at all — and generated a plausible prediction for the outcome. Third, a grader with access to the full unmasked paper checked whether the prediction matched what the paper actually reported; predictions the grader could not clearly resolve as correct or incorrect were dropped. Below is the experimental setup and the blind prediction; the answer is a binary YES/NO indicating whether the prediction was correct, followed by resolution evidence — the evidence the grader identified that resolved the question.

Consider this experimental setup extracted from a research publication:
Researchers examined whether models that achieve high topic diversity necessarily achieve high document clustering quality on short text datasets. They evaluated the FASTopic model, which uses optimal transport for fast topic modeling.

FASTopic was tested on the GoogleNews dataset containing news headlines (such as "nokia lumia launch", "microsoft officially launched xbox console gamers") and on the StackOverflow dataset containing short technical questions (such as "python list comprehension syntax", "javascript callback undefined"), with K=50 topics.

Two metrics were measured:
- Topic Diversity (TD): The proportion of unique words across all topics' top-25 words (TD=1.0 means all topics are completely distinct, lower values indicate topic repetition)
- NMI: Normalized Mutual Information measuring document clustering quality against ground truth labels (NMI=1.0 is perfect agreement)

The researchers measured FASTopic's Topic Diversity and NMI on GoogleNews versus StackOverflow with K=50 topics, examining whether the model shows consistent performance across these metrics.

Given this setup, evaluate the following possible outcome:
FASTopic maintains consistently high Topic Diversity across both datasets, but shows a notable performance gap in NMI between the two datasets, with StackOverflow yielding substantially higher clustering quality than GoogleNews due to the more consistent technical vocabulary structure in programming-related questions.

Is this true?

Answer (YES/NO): NO